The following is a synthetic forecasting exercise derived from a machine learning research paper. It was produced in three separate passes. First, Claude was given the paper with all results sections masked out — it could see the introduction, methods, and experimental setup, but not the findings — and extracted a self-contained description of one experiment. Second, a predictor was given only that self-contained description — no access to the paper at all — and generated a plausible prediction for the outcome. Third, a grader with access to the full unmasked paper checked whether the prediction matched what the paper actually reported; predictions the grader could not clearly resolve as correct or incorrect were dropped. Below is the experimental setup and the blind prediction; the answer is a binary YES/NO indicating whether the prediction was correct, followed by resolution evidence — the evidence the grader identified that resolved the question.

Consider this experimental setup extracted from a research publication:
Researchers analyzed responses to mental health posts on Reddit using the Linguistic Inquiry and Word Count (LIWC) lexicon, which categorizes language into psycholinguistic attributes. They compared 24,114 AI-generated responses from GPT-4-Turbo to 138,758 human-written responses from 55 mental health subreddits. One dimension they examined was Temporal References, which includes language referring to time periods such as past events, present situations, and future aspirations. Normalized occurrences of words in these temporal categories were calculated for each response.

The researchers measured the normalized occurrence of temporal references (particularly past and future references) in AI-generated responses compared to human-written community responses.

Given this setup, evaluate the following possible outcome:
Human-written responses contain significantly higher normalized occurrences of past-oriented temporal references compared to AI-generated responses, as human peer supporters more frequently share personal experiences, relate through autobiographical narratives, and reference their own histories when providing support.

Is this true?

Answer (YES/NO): YES